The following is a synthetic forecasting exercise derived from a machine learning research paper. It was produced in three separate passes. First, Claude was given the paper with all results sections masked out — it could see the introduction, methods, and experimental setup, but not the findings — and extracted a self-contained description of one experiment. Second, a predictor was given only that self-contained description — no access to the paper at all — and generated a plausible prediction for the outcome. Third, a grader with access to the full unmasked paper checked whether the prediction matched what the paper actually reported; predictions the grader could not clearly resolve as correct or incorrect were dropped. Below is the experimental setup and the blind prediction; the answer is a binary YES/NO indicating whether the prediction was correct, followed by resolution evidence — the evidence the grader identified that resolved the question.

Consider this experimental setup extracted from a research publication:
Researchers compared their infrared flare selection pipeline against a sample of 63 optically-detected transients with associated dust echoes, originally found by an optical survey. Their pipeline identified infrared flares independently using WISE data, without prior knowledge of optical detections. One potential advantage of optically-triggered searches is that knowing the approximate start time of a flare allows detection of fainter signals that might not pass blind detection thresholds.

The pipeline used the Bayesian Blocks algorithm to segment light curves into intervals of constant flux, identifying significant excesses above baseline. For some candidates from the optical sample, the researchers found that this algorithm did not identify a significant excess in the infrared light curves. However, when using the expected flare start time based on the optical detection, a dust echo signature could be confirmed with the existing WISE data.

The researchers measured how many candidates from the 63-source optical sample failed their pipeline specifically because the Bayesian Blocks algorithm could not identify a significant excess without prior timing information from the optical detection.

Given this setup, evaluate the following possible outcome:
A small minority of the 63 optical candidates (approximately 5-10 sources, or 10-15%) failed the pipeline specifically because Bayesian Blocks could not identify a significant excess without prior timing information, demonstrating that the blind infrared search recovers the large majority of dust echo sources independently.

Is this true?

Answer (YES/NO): NO